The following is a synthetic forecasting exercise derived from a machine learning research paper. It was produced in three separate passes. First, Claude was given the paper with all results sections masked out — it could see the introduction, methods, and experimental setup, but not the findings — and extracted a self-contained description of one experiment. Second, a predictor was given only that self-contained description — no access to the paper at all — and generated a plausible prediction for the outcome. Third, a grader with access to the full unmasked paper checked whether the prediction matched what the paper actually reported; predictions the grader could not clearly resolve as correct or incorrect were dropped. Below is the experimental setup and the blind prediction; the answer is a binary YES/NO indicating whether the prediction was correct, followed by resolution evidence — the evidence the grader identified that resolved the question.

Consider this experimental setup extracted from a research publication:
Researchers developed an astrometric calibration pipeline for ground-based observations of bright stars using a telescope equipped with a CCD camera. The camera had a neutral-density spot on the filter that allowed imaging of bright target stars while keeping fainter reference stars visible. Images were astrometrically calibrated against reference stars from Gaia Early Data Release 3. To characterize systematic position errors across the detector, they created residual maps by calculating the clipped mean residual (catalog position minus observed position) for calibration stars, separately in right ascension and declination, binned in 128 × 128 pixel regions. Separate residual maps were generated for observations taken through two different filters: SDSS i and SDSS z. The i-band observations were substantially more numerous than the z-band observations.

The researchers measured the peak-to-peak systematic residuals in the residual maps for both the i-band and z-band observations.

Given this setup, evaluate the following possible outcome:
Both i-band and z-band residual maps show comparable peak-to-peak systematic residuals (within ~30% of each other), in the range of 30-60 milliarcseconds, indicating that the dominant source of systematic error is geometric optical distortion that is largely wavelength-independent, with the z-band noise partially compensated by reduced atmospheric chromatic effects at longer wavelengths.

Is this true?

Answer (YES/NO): NO